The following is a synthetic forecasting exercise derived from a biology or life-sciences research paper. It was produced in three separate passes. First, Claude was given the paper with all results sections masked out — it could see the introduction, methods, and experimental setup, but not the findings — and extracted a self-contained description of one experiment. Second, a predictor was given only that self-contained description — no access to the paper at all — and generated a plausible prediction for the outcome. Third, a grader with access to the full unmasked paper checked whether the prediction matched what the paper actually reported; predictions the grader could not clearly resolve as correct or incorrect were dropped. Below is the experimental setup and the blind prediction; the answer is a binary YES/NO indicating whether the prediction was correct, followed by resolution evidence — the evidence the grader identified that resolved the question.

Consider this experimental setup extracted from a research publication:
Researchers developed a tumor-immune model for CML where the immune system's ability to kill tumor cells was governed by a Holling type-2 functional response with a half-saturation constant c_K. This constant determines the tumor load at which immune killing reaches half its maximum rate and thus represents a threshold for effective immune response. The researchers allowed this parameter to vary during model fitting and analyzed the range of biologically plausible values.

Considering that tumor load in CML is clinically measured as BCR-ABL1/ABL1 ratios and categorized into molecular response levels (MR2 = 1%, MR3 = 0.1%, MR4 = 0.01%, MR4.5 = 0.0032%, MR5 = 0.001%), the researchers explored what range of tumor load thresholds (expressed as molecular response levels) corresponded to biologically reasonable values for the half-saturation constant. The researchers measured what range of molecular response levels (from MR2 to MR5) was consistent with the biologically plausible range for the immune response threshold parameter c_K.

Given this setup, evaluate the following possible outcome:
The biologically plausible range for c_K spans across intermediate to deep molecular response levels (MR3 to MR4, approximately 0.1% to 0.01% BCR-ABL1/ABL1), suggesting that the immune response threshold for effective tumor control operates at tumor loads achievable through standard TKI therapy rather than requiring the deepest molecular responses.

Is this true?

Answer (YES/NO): NO